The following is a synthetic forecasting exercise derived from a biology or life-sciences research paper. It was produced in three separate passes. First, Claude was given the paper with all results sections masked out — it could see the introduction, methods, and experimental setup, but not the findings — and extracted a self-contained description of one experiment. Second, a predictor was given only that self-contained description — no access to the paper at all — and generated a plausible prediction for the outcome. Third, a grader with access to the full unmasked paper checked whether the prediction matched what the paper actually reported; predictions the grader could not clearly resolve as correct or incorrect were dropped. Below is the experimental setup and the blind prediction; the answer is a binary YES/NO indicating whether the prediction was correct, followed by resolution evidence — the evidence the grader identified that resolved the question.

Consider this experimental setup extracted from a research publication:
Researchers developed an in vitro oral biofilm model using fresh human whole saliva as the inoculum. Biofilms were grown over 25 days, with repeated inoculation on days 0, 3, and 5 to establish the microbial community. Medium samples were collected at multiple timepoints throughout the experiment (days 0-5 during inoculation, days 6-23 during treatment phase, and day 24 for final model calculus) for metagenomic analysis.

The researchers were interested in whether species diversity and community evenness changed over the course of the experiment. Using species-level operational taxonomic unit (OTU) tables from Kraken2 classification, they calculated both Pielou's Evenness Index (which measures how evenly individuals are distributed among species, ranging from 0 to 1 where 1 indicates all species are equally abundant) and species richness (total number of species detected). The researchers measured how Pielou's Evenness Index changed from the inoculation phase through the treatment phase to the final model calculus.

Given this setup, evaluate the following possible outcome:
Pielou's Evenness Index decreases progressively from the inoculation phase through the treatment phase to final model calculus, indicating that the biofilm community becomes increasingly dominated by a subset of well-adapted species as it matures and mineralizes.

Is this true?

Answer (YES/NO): NO